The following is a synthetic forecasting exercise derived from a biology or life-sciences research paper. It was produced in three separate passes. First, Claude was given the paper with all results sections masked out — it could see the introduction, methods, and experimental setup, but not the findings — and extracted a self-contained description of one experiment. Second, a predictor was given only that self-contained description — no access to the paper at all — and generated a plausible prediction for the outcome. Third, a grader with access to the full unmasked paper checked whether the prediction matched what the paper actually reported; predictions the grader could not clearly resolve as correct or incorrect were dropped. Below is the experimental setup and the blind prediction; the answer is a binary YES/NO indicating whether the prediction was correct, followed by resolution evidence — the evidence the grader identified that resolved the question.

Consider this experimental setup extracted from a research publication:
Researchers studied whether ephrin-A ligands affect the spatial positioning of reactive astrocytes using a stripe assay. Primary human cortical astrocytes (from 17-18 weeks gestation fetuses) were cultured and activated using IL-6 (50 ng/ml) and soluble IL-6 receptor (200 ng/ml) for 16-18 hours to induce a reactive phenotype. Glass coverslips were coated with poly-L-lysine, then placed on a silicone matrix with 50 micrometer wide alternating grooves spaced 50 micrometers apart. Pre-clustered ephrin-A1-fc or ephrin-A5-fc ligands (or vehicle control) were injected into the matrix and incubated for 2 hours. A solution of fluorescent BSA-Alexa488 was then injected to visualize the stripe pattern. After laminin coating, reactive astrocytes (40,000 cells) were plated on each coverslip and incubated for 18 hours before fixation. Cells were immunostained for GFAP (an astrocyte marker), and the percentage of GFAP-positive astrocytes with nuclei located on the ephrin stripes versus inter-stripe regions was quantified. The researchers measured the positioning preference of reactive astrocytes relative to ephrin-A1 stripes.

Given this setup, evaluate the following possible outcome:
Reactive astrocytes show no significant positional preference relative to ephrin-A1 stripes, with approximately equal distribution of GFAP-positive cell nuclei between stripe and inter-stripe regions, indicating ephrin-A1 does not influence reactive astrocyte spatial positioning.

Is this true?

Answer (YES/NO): NO